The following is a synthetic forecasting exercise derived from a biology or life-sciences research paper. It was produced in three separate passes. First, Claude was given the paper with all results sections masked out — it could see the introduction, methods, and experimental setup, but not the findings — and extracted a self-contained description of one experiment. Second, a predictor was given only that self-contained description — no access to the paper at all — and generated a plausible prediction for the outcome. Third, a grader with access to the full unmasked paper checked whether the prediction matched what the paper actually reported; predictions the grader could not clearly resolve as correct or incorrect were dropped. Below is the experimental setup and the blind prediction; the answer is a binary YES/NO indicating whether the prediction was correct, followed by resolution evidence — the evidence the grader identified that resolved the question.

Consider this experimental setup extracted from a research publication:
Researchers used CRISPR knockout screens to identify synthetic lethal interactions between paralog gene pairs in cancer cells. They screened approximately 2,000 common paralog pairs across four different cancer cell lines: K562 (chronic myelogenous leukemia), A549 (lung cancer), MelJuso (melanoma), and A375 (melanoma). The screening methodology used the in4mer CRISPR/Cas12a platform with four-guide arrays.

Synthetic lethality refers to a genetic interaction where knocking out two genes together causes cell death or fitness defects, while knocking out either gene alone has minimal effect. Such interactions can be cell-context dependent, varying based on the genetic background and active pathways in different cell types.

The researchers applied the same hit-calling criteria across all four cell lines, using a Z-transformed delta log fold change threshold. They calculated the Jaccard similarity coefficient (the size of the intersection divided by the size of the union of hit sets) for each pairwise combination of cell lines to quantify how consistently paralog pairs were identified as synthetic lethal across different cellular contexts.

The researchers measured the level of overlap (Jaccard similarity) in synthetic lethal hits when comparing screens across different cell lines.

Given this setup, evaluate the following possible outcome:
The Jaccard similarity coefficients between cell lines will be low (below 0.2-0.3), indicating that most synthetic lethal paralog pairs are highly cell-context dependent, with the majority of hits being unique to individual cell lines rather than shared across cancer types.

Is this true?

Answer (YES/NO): NO